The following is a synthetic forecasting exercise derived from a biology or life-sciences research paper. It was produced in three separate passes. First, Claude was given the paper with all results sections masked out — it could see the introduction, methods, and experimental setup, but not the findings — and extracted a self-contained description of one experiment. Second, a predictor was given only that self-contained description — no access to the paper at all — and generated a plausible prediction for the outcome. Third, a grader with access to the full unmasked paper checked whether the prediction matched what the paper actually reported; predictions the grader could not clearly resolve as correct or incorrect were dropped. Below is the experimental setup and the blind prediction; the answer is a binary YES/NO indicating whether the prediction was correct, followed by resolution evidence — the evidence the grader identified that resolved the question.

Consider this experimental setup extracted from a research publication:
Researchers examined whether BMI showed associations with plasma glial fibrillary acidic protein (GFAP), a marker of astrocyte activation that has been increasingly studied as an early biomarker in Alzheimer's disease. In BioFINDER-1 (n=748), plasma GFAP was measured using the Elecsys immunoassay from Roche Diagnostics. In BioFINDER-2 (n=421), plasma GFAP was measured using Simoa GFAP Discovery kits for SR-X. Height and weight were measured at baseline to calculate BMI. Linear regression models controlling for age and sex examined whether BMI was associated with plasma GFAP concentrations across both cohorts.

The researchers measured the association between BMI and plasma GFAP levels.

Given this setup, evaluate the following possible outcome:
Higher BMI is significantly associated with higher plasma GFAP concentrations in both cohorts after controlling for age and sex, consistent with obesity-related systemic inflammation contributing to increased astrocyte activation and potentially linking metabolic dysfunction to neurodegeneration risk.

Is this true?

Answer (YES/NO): NO